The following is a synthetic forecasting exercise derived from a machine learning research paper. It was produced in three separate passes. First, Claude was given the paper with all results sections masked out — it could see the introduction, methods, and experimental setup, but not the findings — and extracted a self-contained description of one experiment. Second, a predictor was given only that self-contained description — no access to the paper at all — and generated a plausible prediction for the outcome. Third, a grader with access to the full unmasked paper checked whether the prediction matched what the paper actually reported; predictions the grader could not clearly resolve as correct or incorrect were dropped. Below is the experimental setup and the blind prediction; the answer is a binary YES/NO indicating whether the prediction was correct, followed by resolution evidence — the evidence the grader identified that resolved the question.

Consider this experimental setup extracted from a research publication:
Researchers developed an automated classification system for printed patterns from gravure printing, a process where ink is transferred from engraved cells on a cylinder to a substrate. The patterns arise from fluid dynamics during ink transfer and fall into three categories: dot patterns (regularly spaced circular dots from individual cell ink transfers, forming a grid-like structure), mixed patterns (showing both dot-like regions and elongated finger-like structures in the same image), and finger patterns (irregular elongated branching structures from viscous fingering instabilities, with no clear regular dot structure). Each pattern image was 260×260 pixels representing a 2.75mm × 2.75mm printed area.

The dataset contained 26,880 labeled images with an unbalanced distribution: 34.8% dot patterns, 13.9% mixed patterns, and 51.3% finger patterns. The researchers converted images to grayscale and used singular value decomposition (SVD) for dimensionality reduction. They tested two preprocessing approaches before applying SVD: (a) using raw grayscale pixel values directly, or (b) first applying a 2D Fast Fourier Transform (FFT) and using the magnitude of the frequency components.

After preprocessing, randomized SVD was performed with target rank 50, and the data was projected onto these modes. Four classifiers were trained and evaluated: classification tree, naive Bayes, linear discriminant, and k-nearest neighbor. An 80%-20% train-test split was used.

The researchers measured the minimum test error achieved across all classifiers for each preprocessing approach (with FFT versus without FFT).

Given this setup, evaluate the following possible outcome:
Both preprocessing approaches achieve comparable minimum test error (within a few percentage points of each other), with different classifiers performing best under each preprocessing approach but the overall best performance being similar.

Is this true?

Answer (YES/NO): NO